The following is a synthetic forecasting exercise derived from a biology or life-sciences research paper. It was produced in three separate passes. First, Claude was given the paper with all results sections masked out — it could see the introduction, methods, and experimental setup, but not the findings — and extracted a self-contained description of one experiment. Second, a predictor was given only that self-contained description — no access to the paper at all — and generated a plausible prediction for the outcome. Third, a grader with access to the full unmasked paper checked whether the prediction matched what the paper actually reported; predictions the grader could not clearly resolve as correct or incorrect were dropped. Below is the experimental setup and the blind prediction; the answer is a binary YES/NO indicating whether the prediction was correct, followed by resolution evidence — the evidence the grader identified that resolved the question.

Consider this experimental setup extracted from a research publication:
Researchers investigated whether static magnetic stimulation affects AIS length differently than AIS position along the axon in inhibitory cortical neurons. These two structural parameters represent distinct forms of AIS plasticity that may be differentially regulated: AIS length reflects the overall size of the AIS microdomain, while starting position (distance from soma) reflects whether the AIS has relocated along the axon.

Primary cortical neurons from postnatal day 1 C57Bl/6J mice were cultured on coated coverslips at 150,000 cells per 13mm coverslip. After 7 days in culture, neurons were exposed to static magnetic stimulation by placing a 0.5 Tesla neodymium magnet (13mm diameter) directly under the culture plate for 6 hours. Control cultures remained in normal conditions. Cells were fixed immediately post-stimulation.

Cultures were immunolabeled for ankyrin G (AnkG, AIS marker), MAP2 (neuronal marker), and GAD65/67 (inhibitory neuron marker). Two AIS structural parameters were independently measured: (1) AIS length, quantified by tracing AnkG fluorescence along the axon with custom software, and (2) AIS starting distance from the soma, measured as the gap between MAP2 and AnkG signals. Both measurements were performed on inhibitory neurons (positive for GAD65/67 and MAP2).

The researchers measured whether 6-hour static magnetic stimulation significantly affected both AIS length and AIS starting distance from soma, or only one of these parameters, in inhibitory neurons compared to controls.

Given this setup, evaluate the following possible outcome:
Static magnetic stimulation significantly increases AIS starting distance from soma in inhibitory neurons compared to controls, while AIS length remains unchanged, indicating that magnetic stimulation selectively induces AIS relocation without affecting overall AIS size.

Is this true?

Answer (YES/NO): NO